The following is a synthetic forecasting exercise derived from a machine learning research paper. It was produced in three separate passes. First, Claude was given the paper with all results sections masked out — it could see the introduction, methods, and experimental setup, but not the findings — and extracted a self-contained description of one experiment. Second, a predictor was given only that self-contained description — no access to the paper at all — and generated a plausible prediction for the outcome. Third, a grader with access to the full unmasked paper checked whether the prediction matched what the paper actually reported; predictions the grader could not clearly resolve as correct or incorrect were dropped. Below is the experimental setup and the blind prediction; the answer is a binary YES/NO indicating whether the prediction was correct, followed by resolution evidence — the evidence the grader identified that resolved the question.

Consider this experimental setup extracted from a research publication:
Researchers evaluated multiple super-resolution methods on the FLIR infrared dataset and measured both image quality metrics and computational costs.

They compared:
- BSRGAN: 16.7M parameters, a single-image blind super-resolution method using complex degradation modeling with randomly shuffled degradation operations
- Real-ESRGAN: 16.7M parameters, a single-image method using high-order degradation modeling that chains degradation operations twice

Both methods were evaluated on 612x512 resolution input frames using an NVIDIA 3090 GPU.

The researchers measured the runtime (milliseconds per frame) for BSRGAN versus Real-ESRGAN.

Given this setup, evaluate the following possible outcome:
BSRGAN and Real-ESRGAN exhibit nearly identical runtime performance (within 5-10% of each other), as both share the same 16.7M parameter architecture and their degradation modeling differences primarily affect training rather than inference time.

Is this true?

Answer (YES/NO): NO